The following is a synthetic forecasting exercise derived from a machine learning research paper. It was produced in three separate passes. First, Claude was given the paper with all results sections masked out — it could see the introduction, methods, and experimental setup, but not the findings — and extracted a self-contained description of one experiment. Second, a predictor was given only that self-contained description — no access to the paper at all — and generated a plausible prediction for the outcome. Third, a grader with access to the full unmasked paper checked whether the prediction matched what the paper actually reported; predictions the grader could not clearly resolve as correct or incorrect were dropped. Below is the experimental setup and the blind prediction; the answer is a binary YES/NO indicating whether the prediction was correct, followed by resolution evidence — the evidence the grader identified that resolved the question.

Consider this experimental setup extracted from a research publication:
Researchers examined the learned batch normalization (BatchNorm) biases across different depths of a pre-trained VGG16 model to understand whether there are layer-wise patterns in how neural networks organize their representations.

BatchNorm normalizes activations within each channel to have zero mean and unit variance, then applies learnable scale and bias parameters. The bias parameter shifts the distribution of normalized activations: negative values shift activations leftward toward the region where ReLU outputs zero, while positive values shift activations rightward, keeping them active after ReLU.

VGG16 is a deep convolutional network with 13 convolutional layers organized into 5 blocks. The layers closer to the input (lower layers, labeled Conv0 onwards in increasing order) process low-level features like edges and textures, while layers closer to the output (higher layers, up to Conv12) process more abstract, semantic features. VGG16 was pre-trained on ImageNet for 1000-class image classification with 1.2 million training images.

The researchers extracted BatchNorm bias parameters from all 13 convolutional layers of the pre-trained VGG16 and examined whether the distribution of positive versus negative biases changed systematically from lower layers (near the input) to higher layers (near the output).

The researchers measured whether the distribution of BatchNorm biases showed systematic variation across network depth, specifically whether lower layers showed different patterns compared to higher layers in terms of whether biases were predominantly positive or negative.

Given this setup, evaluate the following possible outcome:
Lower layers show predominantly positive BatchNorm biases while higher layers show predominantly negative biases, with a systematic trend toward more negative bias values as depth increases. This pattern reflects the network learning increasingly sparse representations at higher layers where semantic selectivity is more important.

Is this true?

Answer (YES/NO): NO